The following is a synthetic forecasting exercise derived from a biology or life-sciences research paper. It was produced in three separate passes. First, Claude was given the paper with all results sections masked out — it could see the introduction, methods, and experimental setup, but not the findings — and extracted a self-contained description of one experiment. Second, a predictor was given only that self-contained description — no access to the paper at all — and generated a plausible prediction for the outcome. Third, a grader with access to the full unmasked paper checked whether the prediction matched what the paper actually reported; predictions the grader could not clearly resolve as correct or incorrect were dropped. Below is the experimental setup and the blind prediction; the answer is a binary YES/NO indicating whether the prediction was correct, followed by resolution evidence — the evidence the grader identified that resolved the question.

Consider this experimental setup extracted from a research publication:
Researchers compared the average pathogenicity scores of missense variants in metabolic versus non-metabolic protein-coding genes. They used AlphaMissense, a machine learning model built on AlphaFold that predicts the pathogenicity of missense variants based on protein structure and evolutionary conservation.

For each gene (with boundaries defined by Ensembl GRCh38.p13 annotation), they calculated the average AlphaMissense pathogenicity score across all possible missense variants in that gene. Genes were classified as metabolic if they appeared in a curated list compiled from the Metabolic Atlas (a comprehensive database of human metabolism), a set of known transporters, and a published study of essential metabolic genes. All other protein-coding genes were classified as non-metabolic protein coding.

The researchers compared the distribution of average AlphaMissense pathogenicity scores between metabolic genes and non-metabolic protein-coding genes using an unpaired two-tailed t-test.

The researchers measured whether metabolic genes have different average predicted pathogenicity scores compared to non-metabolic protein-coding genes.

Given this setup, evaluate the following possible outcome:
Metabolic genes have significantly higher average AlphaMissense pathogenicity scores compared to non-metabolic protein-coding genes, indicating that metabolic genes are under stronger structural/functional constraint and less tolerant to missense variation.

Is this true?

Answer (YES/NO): YES